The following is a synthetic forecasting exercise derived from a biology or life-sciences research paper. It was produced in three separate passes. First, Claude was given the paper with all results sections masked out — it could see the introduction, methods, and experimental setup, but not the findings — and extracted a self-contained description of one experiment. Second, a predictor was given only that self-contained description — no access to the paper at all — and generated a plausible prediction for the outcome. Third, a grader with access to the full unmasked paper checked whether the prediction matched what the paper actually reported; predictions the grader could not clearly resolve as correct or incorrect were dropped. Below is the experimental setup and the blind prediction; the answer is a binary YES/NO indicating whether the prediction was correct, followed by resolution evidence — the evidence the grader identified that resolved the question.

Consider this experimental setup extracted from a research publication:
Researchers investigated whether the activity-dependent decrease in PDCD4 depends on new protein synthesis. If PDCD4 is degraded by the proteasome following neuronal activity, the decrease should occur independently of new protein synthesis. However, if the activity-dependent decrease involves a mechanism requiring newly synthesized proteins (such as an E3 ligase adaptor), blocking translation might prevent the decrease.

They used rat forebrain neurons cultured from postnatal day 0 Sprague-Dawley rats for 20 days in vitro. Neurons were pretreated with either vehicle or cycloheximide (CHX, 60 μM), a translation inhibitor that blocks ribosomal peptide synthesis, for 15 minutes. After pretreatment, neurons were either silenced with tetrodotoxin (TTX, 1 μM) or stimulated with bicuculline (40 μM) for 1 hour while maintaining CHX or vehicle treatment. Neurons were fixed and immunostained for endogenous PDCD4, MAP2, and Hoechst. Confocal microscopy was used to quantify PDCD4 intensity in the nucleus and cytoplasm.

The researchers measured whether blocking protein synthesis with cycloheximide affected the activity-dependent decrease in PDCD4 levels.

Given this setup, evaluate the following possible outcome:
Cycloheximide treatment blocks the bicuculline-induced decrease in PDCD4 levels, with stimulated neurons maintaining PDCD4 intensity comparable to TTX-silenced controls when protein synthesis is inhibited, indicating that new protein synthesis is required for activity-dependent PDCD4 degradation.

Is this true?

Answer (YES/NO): NO